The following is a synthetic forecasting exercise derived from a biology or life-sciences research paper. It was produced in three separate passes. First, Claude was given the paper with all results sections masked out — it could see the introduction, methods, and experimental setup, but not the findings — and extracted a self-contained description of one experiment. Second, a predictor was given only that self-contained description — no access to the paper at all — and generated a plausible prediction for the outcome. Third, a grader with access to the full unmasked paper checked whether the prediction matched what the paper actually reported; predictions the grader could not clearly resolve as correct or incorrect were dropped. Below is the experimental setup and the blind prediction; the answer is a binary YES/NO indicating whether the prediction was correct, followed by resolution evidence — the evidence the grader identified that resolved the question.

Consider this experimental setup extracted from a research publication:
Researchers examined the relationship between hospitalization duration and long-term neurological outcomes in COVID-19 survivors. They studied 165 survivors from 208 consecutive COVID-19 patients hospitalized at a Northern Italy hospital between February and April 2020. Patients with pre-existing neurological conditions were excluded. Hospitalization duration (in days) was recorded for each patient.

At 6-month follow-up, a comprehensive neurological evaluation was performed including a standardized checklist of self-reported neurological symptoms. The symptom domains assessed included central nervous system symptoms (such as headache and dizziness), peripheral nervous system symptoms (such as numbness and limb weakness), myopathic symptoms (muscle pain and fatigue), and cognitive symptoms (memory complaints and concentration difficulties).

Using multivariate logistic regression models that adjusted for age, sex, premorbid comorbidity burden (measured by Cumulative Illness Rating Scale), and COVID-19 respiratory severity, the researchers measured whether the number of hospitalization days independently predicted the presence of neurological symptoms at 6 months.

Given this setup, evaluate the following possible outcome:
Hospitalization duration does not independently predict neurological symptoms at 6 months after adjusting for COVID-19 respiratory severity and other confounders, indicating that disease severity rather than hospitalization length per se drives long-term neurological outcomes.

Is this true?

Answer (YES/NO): YES